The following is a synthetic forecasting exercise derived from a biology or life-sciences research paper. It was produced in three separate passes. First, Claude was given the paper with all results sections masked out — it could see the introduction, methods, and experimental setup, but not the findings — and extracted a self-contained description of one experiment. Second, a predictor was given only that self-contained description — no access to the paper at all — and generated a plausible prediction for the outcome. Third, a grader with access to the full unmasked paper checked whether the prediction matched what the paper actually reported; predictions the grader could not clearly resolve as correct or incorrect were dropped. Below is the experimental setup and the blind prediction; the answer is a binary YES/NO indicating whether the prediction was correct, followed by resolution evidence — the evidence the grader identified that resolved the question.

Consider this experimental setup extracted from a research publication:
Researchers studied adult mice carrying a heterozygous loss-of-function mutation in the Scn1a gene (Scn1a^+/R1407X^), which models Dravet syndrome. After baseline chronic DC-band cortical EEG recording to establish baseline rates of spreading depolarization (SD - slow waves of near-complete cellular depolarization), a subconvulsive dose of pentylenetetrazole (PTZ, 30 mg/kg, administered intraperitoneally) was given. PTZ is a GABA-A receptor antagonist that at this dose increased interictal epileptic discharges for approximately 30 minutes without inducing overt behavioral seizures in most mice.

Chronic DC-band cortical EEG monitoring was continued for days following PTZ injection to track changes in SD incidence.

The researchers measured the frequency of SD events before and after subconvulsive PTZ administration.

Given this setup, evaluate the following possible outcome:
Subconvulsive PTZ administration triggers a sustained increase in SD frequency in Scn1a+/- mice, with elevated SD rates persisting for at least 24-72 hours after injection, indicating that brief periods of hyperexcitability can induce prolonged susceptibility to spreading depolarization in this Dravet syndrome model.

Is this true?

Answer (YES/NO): YES